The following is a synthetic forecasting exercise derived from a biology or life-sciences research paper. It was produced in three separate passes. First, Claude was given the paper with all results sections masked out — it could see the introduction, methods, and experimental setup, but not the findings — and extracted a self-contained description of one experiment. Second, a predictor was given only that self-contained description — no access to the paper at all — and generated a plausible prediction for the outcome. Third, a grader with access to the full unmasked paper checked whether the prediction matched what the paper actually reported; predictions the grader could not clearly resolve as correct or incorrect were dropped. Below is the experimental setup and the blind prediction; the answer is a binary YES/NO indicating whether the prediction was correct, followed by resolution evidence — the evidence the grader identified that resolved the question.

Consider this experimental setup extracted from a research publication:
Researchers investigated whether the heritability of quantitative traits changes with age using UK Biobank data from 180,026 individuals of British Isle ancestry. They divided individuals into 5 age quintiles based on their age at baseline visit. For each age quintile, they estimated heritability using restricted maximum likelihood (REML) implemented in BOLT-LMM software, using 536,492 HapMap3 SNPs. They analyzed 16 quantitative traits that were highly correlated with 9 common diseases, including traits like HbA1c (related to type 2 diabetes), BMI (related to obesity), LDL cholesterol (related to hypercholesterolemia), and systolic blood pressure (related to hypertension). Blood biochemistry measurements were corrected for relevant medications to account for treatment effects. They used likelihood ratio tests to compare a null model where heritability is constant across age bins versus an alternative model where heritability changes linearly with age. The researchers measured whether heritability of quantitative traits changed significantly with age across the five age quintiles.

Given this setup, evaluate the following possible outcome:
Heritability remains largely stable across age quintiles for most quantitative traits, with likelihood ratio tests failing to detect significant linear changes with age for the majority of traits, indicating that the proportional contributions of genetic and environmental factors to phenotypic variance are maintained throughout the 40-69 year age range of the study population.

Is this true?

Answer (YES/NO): YES